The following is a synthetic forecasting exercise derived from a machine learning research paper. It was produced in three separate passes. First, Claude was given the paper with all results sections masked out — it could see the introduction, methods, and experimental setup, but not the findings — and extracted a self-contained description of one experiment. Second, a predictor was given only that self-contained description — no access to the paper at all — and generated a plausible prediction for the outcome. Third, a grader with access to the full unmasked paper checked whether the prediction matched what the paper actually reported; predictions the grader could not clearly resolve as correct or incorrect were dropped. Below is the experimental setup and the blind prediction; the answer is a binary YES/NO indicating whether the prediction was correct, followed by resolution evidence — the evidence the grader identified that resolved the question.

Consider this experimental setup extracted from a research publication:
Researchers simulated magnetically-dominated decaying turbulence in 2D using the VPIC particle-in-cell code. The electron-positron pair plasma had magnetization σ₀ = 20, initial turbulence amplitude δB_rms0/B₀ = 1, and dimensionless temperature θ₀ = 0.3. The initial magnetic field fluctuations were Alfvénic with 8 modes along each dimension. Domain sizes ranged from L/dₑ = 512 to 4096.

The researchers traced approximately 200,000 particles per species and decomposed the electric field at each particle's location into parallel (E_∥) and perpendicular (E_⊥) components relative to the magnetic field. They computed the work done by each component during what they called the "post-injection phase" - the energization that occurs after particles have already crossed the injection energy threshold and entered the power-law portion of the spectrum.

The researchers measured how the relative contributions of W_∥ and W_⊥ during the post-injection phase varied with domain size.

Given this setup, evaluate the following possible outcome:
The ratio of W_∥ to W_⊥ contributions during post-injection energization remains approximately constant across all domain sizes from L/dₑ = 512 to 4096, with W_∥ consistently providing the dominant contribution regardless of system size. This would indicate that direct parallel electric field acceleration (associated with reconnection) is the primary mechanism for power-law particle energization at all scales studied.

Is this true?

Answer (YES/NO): NO